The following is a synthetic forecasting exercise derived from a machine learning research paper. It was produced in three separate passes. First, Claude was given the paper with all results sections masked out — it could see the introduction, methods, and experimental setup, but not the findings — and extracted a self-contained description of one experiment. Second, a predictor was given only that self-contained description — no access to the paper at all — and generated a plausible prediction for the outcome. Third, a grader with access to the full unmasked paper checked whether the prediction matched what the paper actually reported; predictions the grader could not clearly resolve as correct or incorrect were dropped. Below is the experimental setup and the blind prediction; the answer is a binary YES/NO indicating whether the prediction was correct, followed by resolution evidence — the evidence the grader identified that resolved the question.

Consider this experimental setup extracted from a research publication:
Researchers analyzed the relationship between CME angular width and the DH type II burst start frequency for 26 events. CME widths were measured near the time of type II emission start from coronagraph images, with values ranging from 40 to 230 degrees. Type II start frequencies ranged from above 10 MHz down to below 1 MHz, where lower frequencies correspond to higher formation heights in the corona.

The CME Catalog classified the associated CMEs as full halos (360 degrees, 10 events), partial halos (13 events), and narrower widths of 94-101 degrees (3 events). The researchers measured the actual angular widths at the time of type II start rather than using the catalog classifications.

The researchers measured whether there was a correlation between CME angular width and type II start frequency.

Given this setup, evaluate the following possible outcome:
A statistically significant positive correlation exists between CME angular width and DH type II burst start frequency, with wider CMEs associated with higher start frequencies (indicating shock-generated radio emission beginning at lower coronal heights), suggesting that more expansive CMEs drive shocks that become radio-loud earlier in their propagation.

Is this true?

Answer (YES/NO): NO